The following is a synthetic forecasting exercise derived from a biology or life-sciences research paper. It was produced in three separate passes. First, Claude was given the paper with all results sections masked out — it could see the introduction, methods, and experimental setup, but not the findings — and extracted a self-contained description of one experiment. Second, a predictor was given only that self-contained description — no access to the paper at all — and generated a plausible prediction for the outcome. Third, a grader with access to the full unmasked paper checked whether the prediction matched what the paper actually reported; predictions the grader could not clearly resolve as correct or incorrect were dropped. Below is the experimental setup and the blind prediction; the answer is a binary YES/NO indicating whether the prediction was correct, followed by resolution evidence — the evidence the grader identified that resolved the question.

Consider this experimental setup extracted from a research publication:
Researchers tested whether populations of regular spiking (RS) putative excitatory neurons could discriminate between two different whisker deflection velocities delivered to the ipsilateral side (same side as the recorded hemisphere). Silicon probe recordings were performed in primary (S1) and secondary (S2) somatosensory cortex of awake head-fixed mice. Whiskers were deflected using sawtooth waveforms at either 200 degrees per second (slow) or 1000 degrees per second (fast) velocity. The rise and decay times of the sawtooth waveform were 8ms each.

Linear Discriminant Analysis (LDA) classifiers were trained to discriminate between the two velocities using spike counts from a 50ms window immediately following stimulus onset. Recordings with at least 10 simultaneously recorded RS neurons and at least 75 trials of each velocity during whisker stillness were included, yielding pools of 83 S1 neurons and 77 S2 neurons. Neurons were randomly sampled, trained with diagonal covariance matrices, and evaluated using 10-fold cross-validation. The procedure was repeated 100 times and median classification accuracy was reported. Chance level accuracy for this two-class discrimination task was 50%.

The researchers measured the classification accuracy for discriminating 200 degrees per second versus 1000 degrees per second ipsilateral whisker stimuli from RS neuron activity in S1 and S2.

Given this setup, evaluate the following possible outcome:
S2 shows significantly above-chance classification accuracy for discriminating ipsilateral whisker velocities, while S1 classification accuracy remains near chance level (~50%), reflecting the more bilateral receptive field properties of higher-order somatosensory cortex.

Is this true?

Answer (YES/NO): NO